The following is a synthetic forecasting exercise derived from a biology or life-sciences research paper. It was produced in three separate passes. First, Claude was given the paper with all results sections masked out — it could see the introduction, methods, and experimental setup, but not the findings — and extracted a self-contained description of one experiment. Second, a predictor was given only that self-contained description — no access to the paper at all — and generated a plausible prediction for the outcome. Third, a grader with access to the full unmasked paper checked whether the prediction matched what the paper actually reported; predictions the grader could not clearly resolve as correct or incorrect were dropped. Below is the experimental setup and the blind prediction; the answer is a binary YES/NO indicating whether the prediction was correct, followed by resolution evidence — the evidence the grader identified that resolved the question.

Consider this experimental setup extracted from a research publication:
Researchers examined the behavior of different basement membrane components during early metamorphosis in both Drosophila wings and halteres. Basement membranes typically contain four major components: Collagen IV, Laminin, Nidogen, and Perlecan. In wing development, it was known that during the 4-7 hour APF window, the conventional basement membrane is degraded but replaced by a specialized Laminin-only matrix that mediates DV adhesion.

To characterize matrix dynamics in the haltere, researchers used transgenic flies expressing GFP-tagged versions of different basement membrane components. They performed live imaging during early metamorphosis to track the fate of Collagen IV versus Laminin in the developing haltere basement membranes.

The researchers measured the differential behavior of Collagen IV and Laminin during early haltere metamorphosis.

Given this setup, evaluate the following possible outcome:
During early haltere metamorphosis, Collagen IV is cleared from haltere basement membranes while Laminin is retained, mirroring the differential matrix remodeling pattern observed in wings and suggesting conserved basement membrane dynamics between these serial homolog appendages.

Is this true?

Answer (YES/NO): YES